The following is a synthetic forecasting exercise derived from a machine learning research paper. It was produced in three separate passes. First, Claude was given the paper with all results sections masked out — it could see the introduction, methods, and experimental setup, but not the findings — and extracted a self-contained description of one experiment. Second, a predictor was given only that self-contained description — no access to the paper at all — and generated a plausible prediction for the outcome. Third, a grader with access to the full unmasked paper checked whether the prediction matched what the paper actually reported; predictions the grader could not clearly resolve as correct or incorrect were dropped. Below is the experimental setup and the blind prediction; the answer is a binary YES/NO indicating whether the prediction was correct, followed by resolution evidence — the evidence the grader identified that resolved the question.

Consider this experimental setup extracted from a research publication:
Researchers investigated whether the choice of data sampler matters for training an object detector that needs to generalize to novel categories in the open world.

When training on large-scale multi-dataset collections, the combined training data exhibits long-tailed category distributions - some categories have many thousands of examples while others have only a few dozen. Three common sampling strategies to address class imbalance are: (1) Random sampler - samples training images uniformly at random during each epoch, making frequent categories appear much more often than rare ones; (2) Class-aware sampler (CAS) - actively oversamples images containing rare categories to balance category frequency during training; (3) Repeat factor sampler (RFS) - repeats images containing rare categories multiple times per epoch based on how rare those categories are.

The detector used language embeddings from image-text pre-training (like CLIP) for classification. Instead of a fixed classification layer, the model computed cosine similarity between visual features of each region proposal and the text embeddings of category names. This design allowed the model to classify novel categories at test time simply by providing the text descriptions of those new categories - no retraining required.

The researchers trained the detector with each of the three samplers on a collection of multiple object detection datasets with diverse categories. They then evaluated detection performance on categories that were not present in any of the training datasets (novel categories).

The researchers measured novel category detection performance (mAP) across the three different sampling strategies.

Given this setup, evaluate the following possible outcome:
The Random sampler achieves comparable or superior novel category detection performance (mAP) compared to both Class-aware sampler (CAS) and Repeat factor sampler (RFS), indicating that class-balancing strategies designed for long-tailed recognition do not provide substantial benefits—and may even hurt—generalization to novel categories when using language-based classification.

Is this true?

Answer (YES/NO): YES